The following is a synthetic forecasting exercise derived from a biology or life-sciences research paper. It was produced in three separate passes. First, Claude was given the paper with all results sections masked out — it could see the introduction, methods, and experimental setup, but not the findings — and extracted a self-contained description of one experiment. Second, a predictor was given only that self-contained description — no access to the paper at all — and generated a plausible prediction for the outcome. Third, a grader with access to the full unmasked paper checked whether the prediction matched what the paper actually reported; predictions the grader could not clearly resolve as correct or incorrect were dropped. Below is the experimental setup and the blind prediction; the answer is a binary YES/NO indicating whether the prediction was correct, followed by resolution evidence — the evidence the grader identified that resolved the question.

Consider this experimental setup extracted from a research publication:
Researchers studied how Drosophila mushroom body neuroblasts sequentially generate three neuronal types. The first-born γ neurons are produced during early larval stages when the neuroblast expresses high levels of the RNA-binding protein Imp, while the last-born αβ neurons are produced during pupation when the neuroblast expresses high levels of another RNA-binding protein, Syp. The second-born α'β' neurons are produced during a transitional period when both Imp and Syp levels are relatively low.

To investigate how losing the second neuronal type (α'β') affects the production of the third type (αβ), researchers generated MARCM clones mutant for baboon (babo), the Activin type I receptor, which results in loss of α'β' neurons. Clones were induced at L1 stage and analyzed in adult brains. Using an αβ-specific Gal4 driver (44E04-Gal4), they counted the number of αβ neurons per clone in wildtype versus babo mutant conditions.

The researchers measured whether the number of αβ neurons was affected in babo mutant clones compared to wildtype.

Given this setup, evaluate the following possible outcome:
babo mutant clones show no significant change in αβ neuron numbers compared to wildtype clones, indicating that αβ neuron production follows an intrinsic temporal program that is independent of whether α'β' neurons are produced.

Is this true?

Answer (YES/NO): NO